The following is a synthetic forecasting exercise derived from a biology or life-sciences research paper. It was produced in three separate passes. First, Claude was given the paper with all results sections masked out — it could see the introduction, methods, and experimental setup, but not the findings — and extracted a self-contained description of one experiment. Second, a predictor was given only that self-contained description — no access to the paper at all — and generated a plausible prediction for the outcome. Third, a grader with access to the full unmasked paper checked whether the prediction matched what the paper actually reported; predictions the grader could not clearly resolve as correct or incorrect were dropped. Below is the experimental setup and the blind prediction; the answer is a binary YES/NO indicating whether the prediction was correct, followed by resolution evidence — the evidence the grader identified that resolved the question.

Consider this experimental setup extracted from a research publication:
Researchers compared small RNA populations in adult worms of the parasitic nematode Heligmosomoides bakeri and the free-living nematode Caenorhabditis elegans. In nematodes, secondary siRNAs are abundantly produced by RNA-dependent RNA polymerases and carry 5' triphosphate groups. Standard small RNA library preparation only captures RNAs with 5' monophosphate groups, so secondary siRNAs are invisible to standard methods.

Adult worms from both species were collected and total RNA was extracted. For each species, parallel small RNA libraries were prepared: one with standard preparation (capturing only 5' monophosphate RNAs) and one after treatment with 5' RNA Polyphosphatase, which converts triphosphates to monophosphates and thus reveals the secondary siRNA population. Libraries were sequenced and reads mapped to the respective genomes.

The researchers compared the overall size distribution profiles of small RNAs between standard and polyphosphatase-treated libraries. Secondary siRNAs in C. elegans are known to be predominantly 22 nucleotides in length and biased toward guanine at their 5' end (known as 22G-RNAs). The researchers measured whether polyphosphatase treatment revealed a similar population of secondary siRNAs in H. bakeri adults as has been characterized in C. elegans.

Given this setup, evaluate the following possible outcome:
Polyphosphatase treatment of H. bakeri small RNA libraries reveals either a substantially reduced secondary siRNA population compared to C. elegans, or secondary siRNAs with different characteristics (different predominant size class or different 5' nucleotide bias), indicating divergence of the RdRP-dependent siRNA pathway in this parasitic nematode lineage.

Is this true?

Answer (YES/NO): YES